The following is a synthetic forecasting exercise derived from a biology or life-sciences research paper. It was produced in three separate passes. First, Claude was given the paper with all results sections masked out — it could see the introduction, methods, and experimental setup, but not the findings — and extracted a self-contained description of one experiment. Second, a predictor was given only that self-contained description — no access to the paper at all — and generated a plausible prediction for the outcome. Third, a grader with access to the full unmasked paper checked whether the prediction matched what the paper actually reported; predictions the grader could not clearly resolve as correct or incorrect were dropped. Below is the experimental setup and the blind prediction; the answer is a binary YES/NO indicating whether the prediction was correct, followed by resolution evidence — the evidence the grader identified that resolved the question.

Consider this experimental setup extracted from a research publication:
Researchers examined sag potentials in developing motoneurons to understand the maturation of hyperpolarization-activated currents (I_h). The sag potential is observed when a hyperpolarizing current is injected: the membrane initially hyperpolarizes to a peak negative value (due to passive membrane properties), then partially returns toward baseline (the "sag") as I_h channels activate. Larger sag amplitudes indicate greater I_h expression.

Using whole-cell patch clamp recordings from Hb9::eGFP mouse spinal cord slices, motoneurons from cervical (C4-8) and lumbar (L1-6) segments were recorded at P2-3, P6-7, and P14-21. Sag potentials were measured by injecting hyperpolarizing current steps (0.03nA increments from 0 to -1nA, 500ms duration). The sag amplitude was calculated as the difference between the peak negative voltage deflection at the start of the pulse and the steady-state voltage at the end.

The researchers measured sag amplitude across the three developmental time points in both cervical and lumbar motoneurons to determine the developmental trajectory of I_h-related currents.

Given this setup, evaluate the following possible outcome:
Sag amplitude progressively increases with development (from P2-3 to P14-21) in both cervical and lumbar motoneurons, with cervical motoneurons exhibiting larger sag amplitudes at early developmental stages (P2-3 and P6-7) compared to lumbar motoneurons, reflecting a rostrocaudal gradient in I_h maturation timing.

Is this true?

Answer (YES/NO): NO